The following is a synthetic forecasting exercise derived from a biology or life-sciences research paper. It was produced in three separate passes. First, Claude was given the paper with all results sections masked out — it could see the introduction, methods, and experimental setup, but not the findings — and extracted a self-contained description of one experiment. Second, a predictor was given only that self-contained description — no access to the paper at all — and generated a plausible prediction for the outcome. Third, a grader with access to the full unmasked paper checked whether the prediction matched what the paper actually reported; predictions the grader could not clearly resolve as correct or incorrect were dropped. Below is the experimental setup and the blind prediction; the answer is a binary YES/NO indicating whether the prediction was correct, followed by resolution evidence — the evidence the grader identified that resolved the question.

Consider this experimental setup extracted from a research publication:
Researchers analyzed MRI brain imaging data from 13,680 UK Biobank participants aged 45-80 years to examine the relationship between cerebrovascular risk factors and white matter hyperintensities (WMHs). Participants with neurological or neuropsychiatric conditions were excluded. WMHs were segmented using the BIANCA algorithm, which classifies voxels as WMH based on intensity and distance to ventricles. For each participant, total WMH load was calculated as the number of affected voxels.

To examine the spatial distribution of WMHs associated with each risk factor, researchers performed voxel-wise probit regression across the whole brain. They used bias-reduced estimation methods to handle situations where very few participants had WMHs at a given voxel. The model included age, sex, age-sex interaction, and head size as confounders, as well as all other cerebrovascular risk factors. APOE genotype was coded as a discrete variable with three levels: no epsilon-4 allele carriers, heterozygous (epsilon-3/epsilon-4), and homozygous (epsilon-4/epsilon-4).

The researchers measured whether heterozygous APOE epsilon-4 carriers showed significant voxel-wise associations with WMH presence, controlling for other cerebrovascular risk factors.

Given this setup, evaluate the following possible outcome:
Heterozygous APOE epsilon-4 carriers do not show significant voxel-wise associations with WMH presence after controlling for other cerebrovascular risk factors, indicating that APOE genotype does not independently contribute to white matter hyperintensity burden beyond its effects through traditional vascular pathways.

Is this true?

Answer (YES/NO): NO